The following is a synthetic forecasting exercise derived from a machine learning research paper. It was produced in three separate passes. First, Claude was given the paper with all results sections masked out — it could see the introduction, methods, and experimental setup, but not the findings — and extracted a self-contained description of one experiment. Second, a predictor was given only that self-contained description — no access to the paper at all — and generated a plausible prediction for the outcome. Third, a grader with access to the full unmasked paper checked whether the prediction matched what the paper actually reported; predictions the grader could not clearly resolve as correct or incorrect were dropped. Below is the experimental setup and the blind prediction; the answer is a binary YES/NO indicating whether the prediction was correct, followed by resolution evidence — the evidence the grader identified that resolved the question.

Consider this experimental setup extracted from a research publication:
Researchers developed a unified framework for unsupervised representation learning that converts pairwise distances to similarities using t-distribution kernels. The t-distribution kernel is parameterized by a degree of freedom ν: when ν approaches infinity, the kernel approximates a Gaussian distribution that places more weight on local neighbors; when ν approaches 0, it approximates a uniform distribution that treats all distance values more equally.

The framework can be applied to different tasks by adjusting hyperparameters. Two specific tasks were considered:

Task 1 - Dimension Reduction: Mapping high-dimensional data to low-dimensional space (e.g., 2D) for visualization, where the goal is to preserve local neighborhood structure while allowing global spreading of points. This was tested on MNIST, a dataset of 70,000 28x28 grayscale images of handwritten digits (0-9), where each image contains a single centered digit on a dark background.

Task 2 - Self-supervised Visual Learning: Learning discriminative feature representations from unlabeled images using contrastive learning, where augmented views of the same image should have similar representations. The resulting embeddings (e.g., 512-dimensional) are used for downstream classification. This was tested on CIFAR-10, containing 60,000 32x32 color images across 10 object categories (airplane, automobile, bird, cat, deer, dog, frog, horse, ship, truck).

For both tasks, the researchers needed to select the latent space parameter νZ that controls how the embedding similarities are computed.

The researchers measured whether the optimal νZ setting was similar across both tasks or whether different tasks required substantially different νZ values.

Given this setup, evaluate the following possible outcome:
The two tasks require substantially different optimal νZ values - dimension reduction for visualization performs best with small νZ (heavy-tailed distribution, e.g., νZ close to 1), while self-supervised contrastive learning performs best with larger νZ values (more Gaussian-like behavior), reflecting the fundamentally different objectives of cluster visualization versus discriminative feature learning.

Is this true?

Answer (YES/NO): YES